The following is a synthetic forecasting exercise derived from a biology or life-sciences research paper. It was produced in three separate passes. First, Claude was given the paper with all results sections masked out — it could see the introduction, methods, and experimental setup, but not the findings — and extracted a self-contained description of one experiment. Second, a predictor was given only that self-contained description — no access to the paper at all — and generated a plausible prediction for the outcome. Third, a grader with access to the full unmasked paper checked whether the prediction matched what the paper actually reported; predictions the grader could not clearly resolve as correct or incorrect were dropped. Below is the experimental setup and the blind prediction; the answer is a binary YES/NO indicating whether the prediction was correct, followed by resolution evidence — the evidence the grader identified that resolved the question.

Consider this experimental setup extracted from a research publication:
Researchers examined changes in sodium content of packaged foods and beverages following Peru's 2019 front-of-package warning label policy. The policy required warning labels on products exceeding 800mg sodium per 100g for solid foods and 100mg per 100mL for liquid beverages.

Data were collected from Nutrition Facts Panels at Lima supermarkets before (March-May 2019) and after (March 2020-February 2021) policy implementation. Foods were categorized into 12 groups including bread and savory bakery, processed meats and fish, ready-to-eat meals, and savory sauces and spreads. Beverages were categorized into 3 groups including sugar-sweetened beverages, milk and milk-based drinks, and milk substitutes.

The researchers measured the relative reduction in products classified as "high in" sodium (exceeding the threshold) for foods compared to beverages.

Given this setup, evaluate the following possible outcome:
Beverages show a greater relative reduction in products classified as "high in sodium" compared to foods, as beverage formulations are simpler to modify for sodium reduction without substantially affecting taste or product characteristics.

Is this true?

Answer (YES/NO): NO